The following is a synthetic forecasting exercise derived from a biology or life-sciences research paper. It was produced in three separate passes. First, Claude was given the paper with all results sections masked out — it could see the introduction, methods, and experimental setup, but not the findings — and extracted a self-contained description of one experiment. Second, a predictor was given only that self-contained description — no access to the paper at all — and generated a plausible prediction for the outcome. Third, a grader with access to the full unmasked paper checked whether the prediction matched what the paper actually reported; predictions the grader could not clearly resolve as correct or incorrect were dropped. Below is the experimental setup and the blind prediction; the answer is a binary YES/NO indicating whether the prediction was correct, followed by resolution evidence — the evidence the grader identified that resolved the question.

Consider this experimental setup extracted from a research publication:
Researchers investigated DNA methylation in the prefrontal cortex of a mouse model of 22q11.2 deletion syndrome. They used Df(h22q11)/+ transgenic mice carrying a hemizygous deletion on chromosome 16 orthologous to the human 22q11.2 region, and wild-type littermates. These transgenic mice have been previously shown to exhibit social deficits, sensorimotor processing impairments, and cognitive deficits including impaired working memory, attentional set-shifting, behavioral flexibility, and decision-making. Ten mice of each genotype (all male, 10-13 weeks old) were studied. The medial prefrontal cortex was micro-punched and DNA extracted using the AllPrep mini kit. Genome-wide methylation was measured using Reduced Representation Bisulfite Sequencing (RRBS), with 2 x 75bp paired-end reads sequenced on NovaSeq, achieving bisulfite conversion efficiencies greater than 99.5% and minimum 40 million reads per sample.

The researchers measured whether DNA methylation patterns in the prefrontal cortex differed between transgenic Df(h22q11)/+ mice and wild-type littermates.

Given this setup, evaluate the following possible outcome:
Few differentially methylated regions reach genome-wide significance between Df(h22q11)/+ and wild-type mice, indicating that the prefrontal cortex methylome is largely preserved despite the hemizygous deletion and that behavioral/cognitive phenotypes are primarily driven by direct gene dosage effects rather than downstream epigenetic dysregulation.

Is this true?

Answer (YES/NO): NO